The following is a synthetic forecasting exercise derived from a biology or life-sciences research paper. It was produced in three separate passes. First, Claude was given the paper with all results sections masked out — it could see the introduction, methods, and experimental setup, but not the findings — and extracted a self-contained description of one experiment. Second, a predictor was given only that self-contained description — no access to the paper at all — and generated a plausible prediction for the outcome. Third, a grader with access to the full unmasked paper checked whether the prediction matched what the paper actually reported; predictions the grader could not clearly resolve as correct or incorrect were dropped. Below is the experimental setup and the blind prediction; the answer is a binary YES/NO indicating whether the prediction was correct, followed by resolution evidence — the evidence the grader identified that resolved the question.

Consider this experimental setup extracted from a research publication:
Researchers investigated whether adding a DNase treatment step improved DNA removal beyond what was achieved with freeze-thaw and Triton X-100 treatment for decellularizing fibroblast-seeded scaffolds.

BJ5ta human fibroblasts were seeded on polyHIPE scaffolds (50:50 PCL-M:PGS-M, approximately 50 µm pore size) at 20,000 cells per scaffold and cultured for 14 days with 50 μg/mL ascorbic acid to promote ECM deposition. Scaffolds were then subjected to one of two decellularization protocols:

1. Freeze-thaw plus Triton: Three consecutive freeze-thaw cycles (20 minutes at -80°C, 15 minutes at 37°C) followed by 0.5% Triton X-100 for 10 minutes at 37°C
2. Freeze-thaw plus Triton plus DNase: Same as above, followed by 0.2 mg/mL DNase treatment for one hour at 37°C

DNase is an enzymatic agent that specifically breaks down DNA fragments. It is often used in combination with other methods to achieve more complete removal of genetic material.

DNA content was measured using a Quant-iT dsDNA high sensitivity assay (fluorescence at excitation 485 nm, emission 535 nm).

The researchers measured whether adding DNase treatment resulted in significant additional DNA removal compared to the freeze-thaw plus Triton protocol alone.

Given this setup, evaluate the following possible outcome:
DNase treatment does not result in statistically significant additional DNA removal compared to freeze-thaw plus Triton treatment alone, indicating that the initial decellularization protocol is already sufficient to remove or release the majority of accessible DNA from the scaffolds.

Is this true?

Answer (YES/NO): NO